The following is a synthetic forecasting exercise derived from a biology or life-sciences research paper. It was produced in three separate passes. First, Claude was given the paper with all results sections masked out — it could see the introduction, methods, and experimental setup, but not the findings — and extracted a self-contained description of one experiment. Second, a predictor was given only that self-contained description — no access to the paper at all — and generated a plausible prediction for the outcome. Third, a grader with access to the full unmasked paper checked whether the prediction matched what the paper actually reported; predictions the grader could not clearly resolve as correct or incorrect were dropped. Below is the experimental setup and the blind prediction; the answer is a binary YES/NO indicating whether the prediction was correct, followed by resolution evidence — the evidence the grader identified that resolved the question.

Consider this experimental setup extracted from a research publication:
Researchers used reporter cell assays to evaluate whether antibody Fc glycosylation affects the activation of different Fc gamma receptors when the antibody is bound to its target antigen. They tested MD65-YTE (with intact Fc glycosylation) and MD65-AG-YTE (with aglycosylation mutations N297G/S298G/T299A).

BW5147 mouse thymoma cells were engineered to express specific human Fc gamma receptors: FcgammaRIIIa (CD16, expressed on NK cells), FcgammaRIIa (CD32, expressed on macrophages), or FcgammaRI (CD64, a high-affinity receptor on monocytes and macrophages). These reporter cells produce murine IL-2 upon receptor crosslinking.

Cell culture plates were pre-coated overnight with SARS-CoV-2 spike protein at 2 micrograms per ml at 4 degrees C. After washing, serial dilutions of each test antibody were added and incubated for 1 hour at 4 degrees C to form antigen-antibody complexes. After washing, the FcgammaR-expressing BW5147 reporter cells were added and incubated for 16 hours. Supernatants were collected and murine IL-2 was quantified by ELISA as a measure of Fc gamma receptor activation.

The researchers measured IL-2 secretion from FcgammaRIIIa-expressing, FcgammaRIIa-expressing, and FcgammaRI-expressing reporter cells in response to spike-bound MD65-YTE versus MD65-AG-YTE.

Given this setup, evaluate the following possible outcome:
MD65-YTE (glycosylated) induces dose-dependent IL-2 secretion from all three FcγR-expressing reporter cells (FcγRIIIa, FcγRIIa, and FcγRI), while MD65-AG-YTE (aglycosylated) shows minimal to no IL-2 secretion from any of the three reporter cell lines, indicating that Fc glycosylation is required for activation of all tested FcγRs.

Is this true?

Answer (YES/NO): NO